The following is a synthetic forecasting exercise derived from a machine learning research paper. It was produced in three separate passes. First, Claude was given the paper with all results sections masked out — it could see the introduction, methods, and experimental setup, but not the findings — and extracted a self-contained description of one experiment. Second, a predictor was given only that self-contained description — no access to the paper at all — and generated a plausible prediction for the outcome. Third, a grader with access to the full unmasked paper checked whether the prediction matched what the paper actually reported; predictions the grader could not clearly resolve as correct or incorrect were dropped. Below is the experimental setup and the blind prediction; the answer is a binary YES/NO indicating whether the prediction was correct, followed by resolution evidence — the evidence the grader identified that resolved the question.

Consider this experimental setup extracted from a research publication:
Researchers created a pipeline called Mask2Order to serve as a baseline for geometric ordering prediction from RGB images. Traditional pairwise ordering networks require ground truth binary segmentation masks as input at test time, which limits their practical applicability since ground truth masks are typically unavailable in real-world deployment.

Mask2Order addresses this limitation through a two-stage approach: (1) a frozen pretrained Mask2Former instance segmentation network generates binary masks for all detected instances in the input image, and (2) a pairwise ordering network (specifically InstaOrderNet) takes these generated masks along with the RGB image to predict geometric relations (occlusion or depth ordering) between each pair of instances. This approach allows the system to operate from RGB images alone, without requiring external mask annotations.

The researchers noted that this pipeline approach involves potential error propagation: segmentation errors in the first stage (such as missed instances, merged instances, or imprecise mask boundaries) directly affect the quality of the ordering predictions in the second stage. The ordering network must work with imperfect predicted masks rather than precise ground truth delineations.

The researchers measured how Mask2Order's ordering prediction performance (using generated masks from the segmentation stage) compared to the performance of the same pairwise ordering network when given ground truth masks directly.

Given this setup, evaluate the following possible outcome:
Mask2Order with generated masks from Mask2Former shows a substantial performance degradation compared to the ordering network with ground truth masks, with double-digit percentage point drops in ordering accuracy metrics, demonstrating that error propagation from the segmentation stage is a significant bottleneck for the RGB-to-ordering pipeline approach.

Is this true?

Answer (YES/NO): NO